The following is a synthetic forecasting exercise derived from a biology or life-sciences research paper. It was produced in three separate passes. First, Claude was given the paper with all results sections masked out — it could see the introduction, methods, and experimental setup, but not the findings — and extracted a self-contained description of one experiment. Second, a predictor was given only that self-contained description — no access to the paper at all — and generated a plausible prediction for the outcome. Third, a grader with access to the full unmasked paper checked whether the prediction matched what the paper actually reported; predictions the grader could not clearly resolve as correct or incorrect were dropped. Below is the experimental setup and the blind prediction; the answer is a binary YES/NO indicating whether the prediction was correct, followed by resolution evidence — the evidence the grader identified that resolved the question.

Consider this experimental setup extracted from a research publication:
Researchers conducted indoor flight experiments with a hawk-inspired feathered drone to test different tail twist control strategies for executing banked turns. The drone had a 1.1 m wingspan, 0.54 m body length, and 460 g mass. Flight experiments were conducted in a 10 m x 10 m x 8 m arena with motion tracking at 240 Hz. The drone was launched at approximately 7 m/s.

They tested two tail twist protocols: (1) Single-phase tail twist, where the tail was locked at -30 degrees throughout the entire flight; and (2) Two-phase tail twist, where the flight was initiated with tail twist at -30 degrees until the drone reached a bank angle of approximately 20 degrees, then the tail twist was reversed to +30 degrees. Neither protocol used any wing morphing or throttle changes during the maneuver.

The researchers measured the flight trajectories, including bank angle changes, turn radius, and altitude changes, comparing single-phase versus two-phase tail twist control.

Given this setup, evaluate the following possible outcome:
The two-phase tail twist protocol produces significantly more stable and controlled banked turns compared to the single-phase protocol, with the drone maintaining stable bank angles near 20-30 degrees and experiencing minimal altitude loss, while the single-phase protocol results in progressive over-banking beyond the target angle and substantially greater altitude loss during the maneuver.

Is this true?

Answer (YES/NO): NO